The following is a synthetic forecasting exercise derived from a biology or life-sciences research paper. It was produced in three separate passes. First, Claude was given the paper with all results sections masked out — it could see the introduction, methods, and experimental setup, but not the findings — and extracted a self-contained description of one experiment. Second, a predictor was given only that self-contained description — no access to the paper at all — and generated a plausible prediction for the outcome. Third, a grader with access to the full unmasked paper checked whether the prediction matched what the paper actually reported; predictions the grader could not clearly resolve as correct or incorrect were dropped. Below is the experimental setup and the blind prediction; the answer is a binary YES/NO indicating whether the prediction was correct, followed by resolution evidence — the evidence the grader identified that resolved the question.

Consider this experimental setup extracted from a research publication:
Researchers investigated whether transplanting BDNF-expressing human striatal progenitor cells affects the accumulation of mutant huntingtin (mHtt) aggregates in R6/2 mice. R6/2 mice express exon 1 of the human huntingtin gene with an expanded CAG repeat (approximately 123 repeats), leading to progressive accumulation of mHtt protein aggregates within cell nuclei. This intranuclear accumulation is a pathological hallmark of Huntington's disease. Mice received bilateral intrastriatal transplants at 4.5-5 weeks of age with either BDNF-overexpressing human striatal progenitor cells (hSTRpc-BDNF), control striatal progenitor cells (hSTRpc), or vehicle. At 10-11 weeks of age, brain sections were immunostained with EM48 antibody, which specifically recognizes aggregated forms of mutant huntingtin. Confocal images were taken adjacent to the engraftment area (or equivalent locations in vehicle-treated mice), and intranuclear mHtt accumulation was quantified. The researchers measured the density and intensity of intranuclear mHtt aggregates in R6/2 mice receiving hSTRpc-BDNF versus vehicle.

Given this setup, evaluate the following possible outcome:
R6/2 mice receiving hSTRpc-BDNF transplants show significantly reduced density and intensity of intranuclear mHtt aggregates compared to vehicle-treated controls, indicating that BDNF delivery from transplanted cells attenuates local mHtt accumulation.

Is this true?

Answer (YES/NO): YES